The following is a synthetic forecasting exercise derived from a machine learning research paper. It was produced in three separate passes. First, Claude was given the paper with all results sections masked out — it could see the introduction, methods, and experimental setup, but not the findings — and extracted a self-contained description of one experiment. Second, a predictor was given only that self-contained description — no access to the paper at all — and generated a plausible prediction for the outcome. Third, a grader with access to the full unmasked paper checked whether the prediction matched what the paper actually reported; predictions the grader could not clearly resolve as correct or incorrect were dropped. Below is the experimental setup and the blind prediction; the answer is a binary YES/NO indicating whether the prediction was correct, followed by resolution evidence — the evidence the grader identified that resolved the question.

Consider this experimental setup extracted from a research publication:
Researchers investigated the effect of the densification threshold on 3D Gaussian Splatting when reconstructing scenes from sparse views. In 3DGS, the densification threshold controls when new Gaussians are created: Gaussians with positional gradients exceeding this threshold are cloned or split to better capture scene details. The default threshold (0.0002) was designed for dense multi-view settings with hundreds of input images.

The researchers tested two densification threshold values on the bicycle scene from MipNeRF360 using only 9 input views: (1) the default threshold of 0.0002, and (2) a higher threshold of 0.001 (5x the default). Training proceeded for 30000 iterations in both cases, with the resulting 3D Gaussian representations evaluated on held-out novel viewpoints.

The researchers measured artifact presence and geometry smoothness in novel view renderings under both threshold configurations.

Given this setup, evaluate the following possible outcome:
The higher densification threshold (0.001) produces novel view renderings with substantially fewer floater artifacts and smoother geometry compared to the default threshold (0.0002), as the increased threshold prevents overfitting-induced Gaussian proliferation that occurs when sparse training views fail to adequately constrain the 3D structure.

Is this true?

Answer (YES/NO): YES